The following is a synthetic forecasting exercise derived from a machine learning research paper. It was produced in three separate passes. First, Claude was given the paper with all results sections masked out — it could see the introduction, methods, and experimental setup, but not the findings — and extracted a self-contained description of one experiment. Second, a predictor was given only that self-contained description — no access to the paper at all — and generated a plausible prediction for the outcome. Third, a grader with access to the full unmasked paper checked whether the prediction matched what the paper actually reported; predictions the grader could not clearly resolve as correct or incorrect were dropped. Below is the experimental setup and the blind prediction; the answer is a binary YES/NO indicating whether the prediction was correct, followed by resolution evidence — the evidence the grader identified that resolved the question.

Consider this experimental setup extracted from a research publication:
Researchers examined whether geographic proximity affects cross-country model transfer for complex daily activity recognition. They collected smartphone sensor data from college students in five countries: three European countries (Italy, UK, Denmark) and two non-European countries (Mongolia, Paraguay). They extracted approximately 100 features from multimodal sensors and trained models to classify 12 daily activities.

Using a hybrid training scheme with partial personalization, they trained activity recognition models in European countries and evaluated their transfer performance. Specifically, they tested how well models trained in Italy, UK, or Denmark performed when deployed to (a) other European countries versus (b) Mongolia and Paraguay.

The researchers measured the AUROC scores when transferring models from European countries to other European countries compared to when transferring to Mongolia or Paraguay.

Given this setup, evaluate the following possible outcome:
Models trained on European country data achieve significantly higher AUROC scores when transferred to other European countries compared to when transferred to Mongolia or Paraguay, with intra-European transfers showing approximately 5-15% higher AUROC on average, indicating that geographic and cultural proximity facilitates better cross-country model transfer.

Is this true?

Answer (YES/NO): YES